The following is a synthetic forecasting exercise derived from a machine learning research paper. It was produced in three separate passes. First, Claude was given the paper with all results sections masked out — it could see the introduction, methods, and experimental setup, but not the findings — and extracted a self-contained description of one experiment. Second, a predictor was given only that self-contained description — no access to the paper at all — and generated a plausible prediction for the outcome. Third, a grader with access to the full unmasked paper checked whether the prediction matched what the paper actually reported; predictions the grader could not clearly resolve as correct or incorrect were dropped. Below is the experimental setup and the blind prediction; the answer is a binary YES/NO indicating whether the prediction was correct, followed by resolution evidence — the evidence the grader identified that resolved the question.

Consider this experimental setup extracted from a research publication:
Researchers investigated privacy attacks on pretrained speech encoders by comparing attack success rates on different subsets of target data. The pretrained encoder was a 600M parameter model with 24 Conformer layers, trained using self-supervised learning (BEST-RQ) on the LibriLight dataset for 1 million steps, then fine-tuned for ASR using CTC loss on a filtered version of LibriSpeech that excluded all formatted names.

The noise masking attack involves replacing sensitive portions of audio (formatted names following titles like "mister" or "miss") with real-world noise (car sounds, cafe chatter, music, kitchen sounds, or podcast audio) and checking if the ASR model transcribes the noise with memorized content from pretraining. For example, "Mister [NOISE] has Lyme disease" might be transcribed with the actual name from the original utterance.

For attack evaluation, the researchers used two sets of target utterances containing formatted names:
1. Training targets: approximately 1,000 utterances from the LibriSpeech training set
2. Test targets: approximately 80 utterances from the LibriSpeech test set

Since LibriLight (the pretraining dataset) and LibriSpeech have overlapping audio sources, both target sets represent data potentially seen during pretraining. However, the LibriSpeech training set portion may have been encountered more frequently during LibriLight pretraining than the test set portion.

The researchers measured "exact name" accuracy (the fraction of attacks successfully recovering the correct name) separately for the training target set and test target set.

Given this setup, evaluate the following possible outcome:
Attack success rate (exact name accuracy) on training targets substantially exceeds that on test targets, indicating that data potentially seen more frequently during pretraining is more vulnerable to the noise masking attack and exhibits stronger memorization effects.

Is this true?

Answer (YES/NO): YES